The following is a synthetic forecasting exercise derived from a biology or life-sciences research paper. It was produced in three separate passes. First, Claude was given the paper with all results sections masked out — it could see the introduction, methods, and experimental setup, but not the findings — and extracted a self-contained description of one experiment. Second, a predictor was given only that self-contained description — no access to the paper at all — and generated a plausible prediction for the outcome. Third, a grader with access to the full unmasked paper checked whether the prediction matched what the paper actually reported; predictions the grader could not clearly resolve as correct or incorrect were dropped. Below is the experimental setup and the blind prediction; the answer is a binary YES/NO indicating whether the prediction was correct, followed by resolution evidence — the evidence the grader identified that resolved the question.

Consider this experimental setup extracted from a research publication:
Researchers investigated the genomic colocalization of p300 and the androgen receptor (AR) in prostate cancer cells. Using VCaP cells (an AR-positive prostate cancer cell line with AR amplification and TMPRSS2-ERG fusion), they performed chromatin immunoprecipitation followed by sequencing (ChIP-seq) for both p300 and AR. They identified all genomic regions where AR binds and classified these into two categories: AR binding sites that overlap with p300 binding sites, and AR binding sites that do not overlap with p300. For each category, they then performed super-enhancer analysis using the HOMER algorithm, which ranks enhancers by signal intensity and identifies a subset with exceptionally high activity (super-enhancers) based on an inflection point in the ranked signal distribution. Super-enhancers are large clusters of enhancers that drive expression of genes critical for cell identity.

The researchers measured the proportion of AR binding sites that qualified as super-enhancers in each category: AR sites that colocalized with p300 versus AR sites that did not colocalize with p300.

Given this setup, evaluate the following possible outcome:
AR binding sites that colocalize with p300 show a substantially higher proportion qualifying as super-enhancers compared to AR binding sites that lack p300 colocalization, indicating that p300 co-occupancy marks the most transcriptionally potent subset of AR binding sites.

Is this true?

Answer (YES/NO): YES